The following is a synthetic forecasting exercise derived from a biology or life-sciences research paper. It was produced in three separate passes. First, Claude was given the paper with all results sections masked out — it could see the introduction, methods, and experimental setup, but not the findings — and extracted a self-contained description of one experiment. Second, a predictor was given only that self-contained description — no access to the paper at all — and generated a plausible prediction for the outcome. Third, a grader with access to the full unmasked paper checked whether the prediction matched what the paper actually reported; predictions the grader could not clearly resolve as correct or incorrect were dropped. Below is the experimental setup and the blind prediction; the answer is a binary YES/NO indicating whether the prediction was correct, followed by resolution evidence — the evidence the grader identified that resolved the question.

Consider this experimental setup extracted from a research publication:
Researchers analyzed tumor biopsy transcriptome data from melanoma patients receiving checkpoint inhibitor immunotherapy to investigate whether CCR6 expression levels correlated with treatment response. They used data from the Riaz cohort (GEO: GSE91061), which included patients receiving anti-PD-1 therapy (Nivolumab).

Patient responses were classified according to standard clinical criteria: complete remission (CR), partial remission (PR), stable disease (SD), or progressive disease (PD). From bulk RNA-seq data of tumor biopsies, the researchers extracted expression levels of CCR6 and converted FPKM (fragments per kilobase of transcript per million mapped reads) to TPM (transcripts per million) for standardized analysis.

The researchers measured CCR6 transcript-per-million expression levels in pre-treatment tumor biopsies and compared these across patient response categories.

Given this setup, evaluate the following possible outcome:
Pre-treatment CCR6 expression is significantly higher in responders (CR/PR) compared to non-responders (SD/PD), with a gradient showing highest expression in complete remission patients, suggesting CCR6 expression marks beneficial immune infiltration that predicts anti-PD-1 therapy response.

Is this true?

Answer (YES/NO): NO